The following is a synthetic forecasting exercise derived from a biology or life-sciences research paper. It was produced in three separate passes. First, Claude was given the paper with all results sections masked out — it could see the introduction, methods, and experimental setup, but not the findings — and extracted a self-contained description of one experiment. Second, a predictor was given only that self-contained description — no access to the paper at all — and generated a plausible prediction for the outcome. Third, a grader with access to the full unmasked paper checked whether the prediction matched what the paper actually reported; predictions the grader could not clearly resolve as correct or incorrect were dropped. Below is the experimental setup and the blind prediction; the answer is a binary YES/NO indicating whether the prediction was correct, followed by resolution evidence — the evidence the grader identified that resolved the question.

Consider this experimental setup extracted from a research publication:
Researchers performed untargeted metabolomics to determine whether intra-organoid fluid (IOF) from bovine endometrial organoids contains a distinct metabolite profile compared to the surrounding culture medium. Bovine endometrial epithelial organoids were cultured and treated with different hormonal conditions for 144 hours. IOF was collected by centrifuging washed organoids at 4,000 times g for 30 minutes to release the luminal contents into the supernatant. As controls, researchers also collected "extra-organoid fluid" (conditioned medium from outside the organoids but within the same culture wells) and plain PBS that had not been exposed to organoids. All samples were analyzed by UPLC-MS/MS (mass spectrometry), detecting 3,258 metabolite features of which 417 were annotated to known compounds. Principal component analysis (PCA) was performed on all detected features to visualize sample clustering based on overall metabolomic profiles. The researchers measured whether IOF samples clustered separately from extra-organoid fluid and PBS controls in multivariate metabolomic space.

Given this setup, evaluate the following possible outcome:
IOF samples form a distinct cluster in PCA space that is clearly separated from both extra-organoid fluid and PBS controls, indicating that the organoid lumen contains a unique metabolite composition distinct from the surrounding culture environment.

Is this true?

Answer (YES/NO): YES